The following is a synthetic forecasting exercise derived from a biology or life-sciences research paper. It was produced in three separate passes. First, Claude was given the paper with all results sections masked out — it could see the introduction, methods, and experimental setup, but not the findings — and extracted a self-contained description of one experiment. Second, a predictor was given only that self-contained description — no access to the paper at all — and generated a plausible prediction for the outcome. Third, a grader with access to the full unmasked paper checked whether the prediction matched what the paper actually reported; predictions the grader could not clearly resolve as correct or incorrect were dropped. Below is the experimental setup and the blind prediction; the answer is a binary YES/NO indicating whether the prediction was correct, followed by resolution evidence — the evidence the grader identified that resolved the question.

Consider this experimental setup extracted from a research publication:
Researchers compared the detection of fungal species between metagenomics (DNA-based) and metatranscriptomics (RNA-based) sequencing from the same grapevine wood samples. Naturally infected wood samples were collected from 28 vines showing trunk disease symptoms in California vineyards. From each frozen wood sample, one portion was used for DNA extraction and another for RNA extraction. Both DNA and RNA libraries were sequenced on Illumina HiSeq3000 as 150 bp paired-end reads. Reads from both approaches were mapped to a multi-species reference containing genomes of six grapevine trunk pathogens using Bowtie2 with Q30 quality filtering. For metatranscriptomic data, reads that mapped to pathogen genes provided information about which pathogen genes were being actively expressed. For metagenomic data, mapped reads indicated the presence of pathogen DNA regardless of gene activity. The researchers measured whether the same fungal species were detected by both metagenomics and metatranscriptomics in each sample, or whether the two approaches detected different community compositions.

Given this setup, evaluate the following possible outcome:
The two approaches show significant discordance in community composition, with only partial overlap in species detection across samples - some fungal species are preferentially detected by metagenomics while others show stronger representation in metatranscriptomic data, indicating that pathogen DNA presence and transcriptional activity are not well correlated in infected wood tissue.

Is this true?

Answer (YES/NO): NO